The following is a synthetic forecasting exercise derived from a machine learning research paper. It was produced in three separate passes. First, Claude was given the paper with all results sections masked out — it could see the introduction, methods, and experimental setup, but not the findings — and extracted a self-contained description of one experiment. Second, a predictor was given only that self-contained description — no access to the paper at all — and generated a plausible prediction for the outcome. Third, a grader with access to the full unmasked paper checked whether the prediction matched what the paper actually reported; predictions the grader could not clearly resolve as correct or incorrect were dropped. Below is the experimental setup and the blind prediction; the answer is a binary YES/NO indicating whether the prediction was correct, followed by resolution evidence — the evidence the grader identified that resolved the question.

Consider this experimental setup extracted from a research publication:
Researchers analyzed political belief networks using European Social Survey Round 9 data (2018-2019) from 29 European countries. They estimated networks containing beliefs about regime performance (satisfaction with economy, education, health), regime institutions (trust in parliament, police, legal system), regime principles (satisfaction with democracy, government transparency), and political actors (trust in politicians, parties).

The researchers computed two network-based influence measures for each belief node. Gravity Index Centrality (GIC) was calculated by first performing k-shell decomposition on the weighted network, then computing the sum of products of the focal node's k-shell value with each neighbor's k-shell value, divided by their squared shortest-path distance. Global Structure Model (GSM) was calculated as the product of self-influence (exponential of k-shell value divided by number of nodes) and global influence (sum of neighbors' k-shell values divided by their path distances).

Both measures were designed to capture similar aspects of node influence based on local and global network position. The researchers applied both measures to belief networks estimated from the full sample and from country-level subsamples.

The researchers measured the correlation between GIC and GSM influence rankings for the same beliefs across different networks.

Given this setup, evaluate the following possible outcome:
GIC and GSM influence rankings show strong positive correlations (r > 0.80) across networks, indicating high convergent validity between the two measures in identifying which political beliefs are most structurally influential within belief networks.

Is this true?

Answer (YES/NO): NO